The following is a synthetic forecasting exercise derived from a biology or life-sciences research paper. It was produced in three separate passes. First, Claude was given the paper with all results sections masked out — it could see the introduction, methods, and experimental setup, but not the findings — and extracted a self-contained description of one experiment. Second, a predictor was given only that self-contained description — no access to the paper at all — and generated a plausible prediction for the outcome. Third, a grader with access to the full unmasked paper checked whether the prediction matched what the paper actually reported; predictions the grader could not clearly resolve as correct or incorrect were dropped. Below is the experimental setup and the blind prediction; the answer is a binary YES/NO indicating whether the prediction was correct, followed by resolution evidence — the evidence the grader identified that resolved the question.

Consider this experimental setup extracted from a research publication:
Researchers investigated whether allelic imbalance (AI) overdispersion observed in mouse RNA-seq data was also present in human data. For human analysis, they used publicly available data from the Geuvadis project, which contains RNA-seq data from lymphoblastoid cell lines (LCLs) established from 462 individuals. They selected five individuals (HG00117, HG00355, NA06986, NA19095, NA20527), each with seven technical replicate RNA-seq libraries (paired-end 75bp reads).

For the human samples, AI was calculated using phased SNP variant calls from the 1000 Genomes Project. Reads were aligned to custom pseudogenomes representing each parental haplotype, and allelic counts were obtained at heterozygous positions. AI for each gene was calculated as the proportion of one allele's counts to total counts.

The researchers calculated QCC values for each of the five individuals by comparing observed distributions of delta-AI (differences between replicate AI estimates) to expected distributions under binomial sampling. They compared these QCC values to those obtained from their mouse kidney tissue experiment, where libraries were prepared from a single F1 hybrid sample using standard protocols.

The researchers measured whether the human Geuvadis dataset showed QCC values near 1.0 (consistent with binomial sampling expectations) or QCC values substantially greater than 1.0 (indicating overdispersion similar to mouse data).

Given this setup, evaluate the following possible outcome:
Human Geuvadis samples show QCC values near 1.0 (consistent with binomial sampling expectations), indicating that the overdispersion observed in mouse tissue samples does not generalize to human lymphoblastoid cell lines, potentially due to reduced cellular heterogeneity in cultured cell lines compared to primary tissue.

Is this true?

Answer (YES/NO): NO